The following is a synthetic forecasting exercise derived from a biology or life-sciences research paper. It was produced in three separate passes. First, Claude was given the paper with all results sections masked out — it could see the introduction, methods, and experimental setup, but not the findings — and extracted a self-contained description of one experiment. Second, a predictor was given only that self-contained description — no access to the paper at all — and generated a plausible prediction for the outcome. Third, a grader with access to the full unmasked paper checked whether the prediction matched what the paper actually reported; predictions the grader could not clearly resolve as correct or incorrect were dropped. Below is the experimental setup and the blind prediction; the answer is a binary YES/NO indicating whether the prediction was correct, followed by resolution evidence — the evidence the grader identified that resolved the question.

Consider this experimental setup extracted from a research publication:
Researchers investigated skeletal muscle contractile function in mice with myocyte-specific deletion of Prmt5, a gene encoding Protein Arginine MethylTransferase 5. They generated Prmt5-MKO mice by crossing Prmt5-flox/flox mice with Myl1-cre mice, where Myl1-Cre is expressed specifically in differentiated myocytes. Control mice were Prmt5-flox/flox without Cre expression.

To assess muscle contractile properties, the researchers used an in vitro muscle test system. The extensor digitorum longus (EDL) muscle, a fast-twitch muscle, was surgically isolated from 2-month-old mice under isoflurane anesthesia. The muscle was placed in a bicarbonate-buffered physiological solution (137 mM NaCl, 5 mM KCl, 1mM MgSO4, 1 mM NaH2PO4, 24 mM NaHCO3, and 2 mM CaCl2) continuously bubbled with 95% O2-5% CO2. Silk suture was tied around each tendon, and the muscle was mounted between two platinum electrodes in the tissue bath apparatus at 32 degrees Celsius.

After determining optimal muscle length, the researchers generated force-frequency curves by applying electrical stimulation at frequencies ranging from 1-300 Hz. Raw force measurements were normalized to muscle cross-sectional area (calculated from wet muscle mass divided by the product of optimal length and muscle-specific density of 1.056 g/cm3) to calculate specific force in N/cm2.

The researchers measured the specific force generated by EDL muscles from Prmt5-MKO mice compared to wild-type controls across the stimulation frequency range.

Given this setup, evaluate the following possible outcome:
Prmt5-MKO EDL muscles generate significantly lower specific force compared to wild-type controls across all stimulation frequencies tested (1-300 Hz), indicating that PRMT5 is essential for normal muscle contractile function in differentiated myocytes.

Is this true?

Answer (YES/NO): YES